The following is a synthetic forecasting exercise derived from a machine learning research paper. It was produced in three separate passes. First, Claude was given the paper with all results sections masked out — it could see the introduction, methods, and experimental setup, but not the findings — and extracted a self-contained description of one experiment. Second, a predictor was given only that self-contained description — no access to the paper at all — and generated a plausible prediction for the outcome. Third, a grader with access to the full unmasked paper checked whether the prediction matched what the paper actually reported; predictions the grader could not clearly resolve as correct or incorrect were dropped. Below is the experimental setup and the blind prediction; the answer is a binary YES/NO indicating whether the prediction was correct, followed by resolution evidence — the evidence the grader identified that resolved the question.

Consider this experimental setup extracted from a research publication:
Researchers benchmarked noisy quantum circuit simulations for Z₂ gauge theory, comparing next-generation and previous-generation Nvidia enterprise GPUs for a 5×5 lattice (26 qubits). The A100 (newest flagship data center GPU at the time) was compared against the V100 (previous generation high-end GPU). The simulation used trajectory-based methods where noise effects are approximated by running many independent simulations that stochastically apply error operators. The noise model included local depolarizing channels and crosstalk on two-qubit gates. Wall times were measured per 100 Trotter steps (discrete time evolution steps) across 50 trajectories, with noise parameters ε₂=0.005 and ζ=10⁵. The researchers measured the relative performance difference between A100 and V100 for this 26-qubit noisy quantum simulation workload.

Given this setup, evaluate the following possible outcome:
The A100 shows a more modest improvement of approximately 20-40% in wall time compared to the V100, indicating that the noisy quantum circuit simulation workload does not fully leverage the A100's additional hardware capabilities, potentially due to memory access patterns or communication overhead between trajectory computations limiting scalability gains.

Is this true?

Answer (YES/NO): NO